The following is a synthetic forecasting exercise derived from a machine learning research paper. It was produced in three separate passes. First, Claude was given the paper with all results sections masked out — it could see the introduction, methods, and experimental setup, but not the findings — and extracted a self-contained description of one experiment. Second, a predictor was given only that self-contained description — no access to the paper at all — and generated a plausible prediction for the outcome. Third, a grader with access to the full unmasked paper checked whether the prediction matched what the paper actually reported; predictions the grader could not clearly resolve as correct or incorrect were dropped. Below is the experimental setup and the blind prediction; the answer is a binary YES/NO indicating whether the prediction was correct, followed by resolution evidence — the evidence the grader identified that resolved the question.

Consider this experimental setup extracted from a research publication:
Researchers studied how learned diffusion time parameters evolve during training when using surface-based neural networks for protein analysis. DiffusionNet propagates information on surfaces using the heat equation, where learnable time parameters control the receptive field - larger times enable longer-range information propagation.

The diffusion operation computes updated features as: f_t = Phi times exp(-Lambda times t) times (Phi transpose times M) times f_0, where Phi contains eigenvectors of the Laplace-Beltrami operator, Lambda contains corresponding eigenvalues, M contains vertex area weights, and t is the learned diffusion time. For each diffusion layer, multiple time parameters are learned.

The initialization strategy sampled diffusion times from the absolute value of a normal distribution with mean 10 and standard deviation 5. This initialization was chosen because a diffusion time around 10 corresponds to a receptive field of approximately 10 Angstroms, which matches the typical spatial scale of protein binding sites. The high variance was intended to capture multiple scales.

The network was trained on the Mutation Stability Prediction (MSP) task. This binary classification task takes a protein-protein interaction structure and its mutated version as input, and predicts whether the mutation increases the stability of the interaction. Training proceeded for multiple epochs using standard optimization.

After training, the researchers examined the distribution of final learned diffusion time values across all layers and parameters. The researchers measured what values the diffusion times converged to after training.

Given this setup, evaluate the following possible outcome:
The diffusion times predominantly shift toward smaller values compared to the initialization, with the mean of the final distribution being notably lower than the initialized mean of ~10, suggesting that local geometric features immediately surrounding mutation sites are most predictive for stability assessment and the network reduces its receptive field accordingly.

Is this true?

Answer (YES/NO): NO